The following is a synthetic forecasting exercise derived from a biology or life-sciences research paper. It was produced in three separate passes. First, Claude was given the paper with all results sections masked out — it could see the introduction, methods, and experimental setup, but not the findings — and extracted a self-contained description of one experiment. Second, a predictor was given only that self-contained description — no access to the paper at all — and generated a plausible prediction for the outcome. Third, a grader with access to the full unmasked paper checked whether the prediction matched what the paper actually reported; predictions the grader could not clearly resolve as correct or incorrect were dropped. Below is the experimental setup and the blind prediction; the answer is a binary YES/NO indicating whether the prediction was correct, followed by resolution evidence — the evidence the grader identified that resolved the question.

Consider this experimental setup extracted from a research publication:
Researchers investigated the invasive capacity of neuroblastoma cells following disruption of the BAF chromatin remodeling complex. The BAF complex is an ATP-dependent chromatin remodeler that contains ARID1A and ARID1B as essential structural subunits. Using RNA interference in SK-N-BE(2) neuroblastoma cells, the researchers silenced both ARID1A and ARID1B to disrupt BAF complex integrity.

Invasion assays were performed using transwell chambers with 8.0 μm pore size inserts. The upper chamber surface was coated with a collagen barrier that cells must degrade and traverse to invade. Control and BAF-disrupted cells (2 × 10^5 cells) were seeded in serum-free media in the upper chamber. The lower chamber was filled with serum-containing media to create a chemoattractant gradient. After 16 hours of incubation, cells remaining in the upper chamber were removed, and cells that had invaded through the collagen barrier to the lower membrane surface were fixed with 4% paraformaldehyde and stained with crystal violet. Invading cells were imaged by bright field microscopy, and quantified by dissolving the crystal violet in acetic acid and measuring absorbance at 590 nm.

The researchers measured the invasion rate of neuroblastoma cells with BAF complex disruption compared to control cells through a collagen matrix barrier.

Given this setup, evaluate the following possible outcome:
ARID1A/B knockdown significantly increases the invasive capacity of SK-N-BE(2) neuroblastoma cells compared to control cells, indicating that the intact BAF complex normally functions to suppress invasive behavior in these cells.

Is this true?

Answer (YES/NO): NO